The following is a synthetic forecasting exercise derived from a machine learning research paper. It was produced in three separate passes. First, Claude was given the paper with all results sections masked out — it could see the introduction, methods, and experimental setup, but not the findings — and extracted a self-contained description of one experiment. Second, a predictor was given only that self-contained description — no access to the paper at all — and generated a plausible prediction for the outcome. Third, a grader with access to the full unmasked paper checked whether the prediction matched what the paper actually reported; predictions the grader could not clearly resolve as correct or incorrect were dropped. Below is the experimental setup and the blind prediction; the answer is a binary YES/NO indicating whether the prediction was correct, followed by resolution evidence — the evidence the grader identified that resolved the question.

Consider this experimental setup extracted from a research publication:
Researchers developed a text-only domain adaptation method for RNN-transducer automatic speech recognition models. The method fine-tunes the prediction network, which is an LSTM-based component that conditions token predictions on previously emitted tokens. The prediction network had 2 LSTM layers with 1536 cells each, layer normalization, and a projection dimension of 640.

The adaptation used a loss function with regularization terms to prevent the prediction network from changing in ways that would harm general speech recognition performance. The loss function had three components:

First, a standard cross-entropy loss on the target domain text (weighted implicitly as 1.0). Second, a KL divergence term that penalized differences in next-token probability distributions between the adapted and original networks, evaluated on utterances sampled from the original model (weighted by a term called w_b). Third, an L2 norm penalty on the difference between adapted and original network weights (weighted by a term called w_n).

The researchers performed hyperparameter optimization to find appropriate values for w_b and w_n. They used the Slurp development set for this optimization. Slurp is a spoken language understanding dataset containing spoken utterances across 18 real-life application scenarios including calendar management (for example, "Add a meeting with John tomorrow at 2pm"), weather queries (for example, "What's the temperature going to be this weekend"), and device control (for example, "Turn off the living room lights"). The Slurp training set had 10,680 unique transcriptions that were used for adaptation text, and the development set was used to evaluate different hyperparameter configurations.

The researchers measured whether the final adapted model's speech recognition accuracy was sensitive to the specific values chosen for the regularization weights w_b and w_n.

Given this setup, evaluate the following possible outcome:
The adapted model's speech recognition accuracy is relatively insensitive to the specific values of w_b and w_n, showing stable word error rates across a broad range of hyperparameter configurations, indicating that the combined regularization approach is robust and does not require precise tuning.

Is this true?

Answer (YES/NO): YES